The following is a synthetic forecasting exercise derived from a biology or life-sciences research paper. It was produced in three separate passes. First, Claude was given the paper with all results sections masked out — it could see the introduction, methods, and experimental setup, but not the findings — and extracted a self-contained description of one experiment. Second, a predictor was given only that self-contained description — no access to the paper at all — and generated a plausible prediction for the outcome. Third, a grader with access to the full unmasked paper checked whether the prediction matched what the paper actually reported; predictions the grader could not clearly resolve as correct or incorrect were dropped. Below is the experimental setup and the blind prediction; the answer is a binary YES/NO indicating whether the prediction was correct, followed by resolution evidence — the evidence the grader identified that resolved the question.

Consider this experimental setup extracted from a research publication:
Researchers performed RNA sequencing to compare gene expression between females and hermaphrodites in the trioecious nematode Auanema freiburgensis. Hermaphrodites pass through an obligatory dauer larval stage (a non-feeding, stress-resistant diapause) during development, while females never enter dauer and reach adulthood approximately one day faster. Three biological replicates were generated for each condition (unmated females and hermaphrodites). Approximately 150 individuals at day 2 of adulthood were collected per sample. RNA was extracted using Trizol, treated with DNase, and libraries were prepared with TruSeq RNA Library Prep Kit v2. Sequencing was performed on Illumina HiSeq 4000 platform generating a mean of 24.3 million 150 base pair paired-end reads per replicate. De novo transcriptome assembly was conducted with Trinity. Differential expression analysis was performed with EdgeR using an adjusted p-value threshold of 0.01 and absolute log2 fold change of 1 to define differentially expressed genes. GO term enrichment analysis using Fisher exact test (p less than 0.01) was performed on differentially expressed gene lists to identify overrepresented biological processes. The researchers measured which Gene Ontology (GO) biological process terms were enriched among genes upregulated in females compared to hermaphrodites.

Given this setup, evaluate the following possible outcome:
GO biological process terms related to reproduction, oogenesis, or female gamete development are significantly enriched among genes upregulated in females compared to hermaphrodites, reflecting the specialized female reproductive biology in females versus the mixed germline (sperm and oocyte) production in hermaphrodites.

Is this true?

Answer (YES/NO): NO